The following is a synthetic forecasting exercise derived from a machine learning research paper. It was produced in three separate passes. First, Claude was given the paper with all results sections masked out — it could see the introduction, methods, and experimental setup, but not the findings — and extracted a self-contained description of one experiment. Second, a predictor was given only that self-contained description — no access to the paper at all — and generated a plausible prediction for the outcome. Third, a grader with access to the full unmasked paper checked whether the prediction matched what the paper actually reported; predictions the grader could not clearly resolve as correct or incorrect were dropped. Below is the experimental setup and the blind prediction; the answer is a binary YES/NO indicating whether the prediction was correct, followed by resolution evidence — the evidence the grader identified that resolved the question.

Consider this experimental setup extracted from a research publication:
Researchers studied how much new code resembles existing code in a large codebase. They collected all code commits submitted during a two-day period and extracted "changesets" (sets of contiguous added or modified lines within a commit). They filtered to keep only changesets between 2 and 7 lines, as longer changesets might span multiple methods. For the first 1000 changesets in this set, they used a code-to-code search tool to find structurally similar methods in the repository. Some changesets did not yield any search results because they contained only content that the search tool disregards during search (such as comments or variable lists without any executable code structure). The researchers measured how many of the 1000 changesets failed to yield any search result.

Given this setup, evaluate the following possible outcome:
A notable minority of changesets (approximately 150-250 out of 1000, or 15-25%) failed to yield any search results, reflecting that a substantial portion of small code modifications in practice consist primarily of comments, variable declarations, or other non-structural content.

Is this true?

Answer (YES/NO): NO